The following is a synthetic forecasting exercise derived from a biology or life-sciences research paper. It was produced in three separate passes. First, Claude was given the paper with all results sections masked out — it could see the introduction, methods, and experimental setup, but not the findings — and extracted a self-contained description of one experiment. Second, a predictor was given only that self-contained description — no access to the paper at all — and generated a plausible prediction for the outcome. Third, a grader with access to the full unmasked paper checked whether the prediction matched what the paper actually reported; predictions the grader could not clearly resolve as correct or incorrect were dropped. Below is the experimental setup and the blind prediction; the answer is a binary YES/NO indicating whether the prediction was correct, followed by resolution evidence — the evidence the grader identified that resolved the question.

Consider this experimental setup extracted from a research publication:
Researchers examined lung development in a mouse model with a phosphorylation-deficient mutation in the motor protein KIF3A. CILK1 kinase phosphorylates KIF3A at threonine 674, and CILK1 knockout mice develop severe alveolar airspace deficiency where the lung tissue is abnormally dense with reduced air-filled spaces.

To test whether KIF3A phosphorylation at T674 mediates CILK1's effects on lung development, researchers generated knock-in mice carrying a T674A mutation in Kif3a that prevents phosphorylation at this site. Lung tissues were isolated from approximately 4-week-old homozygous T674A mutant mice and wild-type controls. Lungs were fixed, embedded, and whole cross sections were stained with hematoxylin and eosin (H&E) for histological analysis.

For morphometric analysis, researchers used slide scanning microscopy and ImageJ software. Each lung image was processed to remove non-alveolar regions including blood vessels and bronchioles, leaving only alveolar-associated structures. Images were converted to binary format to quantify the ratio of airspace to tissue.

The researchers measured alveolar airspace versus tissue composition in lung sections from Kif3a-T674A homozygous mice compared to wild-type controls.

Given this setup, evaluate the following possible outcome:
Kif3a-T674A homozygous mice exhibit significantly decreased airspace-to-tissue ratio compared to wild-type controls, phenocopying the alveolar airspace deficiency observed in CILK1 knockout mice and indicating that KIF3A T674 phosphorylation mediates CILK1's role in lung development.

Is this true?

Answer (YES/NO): NO